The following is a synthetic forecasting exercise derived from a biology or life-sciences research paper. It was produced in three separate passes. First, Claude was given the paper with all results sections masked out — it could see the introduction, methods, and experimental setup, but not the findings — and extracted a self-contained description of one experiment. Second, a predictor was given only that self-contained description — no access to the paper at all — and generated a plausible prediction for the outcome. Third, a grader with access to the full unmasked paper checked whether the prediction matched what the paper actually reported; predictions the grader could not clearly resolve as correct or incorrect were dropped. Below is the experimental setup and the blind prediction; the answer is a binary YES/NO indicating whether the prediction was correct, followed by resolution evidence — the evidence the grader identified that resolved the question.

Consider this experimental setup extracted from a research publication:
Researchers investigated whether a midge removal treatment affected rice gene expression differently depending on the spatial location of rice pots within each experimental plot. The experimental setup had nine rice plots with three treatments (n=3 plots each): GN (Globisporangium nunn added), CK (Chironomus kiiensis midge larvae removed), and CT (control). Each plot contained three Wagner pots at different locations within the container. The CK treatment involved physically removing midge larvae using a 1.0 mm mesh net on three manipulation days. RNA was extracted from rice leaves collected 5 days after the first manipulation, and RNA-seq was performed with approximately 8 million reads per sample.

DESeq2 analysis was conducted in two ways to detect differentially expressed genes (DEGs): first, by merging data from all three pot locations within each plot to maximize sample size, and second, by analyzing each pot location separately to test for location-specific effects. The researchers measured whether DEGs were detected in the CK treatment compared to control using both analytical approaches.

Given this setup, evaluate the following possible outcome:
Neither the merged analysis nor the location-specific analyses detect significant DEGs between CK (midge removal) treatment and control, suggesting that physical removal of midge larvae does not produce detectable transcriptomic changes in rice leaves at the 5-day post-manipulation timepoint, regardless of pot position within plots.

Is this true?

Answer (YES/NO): NO